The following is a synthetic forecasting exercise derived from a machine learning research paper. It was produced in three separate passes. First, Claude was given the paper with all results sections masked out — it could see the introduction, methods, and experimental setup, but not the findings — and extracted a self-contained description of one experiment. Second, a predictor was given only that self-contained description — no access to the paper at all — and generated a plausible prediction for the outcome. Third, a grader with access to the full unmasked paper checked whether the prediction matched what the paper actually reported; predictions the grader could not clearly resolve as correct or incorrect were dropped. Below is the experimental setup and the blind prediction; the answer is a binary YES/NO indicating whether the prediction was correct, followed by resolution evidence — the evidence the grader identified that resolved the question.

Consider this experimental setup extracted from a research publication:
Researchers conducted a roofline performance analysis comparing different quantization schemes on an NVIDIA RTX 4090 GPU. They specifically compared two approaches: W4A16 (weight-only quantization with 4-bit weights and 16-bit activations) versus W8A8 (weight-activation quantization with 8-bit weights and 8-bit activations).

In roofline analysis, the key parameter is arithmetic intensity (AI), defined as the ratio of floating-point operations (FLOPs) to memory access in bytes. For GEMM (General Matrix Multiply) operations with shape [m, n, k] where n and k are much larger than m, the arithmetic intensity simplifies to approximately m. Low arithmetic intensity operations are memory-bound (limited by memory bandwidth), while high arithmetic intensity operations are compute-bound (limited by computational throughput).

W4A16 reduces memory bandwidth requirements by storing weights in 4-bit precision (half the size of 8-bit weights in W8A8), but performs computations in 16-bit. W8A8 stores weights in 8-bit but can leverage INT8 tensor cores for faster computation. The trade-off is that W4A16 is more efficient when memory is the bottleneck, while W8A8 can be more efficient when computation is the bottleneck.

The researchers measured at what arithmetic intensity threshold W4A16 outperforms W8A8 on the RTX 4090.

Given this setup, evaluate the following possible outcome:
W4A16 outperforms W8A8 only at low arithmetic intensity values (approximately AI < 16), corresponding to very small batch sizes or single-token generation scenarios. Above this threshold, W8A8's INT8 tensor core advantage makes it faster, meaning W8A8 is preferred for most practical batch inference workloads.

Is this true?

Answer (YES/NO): NO